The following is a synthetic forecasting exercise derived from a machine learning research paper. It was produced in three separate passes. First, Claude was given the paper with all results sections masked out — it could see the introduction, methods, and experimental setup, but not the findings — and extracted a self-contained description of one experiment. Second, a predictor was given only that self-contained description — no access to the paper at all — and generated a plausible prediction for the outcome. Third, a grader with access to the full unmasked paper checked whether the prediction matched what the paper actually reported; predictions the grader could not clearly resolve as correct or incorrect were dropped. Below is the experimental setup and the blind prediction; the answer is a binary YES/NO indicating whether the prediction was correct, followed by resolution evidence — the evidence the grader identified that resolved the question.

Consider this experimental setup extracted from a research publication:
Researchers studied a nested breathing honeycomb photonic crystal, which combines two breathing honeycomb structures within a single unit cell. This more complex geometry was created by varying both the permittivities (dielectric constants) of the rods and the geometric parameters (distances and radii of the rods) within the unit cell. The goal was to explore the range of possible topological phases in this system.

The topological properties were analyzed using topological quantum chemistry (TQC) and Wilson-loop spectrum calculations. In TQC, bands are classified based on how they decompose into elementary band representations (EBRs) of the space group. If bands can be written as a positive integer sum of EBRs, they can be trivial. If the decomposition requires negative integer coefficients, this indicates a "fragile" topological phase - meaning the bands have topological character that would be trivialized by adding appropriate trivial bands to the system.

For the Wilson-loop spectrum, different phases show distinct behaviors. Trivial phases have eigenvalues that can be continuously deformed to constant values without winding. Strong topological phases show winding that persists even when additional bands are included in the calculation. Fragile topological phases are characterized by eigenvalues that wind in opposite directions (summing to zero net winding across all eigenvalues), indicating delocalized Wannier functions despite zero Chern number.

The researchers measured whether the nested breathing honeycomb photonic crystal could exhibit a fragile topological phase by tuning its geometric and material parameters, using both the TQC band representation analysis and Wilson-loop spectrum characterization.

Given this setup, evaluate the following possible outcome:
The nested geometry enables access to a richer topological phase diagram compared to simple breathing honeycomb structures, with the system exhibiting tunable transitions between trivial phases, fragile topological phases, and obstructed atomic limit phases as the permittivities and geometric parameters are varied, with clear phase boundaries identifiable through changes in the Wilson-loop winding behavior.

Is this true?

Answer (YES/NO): YES